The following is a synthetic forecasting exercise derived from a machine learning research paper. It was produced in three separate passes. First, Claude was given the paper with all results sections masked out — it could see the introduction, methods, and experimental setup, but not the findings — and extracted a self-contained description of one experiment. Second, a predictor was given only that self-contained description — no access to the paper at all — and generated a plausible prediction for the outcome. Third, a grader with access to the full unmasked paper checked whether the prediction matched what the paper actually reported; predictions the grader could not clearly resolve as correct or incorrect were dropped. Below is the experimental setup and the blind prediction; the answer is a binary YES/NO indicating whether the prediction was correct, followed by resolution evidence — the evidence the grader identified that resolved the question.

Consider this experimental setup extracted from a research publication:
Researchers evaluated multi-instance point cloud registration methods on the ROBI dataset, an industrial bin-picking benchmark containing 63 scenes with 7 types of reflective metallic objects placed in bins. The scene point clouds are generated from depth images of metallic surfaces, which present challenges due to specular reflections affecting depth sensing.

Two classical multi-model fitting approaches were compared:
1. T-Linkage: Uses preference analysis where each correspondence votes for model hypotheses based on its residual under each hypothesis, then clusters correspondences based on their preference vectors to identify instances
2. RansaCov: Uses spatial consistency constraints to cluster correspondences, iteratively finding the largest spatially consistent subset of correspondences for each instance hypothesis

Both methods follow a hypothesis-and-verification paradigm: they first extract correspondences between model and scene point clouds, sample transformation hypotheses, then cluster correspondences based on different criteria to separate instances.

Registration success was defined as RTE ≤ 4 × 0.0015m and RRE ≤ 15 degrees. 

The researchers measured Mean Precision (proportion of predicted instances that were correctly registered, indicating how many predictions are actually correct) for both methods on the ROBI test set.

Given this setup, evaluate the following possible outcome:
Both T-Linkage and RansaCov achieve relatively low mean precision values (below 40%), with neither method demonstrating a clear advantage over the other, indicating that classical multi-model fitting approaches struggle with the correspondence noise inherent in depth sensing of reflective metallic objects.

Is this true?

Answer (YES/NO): NO